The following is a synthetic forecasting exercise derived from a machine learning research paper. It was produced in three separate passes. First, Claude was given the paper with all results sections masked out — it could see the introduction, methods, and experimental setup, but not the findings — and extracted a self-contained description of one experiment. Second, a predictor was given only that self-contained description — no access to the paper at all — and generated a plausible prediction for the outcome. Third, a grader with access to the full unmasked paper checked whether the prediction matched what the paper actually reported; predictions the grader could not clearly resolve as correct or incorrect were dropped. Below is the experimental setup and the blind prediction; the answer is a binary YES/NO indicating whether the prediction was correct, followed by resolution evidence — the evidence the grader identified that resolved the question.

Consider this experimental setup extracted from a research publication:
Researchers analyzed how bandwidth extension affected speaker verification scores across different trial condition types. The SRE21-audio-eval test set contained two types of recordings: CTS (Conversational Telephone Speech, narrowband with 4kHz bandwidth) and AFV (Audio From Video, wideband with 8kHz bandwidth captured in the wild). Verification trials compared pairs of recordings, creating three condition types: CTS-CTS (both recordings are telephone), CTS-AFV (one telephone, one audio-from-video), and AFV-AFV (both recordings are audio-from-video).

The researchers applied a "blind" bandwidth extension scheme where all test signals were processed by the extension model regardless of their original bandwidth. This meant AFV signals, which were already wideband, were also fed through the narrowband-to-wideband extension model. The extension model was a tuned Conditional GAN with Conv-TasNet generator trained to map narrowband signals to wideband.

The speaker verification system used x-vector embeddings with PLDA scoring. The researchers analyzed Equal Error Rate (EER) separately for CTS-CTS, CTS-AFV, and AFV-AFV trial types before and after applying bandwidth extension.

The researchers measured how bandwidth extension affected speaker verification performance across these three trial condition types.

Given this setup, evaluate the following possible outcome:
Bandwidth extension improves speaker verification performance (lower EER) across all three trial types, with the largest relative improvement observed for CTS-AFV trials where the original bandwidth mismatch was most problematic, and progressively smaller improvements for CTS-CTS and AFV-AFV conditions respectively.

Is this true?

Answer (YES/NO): NO